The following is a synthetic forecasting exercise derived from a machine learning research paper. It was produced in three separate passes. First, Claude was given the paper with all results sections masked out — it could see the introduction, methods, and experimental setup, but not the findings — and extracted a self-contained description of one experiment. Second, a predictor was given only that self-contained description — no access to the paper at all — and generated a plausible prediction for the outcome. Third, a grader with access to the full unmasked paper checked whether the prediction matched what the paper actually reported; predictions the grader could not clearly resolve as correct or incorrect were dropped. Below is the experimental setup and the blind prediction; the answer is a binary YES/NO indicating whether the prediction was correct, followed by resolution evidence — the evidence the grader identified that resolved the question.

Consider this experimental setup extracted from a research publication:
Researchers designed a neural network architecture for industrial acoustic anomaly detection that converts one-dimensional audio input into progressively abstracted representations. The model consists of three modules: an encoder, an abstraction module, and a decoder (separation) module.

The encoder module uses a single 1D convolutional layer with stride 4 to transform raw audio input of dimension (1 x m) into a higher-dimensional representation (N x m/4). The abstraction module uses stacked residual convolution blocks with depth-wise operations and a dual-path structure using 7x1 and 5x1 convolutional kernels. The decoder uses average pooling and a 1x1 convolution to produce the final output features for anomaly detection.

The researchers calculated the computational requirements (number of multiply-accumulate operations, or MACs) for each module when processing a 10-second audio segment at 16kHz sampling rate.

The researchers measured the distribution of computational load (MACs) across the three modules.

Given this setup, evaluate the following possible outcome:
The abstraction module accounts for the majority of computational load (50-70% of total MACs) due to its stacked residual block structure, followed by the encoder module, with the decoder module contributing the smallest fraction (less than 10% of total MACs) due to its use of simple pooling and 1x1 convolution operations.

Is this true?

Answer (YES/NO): NO